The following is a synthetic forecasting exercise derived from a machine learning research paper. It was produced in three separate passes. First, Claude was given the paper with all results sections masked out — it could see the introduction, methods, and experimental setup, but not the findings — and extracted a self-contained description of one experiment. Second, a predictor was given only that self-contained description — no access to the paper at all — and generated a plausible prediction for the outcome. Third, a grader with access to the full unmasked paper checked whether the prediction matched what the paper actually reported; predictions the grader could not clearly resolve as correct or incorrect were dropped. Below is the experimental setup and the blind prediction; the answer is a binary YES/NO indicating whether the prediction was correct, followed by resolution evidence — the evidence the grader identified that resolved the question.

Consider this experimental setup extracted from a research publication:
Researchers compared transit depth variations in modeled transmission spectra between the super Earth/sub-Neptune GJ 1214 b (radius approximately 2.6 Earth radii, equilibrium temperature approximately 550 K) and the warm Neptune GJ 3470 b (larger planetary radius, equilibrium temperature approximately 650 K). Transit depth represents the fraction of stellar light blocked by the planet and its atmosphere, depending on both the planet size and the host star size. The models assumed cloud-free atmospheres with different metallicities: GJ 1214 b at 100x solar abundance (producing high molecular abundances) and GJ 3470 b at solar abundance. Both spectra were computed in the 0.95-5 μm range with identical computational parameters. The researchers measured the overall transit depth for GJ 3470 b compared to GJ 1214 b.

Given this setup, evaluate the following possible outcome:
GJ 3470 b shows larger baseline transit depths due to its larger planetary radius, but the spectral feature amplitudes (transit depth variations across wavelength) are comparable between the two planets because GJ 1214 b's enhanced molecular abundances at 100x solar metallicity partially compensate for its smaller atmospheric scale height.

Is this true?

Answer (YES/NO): NO